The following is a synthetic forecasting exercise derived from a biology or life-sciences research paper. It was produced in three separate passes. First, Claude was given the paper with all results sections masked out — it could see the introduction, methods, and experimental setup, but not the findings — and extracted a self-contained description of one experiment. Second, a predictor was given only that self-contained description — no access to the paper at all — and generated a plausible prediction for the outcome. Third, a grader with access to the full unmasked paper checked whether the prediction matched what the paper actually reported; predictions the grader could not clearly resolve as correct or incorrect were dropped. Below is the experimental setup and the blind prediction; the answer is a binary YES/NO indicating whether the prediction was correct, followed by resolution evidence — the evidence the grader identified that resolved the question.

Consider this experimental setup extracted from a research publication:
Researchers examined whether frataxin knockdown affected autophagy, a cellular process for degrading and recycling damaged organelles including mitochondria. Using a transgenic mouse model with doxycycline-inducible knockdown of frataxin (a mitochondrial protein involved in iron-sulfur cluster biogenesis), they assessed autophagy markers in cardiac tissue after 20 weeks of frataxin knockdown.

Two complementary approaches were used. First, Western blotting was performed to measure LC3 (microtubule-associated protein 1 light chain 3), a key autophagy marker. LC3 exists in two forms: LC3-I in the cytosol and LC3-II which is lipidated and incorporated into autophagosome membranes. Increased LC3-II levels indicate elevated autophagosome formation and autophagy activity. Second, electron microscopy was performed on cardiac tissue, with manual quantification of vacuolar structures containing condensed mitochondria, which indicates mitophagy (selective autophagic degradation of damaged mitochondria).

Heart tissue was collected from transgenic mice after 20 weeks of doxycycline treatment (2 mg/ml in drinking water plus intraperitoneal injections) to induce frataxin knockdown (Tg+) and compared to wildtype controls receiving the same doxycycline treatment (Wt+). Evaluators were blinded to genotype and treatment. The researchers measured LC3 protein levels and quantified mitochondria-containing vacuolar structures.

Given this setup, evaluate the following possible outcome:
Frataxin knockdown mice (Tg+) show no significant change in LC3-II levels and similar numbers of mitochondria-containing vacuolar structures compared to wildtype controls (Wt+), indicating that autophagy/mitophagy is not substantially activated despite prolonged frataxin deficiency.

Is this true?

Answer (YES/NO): NO